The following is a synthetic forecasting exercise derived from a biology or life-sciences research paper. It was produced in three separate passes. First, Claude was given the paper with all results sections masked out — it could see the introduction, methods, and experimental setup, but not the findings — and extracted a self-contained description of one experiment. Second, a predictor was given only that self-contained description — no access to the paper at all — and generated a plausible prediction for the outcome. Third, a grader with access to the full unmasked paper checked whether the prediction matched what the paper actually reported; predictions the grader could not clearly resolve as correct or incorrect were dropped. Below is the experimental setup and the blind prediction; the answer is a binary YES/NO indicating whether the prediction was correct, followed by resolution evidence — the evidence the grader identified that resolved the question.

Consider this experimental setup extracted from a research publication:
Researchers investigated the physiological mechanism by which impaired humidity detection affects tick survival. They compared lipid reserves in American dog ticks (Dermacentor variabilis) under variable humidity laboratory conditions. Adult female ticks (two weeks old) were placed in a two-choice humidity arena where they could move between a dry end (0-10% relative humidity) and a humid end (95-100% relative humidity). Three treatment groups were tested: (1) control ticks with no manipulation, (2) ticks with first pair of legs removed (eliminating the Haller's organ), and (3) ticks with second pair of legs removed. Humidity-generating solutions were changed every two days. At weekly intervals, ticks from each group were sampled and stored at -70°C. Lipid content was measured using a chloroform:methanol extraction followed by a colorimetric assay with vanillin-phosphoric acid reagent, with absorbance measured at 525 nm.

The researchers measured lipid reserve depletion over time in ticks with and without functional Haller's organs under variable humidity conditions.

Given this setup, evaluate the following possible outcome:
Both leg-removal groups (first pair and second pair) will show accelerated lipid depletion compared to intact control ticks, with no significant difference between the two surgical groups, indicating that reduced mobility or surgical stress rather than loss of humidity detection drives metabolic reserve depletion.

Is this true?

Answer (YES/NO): NO